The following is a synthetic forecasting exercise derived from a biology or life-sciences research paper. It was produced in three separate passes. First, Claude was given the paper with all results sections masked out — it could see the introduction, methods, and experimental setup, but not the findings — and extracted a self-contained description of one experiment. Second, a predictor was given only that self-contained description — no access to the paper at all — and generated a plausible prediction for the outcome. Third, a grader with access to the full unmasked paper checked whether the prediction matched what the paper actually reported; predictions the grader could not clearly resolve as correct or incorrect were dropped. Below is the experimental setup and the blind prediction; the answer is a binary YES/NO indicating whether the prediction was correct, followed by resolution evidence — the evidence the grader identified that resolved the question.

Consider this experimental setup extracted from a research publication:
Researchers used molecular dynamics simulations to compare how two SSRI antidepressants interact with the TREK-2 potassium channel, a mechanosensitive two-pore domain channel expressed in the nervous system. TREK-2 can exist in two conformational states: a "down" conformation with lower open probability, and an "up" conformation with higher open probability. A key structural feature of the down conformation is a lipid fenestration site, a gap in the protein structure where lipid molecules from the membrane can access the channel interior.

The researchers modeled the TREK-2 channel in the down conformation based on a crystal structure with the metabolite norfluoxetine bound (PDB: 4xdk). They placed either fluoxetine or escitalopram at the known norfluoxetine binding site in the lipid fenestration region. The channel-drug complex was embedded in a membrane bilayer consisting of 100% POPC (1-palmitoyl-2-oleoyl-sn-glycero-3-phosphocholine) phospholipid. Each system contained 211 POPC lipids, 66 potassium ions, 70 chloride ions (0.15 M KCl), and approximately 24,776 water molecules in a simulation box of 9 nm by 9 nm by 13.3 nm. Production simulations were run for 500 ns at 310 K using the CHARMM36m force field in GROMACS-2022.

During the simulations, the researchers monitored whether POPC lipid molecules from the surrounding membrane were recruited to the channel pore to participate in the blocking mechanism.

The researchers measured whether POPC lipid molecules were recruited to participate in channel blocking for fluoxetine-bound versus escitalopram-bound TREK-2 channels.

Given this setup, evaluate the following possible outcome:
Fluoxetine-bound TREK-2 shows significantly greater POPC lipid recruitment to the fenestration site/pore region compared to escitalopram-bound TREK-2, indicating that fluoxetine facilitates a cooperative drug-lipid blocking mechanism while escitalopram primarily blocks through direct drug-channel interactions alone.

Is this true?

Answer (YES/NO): YES